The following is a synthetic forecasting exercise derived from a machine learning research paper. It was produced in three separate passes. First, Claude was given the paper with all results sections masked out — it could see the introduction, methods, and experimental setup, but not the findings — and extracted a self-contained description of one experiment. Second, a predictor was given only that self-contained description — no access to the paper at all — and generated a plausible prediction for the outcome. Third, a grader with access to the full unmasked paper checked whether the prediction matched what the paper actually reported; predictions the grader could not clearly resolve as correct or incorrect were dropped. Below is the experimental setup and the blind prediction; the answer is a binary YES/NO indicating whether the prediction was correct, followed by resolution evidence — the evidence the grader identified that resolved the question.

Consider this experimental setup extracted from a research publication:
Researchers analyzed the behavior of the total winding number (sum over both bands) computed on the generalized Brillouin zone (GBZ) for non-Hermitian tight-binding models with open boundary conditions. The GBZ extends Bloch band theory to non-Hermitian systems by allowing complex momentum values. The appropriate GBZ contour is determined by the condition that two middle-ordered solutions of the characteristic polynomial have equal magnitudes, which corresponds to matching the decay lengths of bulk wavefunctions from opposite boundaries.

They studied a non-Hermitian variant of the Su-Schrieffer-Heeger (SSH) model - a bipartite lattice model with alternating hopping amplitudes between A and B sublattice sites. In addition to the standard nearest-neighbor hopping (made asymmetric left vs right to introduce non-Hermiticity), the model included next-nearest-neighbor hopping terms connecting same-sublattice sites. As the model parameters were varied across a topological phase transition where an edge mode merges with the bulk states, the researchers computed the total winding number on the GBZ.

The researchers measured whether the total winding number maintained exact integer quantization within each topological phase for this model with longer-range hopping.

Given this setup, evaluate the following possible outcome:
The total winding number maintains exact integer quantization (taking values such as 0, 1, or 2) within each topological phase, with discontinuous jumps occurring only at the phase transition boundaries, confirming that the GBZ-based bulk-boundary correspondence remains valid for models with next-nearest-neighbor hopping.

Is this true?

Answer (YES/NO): NO